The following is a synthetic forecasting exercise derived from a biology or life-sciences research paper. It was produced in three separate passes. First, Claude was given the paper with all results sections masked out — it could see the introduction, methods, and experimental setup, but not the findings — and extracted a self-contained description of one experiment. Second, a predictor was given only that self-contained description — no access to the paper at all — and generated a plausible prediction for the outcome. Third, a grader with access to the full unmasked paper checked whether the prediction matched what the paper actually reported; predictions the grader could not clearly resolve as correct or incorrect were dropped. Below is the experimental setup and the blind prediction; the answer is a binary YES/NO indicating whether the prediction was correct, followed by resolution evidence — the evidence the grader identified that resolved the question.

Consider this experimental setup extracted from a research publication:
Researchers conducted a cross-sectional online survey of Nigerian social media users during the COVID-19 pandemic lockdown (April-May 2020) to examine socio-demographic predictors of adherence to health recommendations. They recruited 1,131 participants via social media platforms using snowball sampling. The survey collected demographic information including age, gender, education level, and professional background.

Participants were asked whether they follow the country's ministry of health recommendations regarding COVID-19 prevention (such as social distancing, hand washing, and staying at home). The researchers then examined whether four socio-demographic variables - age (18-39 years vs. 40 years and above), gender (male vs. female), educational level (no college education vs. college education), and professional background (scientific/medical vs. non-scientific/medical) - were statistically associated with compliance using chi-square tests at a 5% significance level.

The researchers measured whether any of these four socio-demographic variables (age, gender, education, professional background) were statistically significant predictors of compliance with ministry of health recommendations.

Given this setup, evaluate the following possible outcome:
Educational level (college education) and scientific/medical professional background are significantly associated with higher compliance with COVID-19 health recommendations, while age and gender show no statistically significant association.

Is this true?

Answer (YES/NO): NO